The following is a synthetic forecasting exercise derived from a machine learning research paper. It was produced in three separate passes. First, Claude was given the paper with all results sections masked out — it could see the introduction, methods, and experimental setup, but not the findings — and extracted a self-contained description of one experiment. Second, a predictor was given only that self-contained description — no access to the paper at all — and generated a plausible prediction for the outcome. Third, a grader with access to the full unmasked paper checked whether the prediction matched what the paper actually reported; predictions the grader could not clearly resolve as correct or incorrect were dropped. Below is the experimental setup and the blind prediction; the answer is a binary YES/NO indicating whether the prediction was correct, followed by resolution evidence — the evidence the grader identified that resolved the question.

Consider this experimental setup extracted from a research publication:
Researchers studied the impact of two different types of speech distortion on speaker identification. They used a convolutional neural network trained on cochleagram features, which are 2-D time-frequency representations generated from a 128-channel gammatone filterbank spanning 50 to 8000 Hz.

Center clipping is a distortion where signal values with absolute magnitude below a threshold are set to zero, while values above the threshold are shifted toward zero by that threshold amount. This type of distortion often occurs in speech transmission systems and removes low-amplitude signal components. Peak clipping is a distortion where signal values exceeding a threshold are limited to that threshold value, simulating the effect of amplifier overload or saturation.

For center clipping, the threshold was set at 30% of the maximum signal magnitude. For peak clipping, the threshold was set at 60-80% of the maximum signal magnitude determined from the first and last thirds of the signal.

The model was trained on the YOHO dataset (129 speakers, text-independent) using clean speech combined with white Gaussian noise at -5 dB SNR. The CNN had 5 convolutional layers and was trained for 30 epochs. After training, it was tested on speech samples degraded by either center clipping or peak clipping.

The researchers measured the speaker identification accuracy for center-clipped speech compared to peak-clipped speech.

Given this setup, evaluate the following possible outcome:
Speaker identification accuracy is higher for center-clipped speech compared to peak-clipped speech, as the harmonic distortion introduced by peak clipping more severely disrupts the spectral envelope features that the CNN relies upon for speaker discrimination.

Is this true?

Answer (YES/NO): NO